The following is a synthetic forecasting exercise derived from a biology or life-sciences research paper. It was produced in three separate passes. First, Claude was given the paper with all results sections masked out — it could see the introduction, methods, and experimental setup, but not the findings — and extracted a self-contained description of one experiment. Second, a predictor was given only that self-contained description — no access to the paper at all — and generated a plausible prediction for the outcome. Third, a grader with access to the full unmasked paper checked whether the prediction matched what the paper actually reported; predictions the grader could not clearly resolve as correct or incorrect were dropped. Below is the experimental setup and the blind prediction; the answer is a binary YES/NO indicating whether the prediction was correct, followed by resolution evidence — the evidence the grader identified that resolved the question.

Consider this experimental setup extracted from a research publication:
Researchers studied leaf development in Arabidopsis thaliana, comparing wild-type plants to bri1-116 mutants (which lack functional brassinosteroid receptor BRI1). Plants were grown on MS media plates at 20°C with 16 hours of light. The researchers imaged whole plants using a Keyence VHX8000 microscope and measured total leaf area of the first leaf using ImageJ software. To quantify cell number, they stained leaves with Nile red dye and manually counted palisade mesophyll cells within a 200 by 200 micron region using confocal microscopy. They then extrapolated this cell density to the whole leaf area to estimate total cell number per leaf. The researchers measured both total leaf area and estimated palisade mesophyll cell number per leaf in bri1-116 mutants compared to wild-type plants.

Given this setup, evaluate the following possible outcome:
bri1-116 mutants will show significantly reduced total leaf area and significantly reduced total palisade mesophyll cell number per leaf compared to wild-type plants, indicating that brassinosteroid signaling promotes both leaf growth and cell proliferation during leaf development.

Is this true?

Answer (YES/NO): NO